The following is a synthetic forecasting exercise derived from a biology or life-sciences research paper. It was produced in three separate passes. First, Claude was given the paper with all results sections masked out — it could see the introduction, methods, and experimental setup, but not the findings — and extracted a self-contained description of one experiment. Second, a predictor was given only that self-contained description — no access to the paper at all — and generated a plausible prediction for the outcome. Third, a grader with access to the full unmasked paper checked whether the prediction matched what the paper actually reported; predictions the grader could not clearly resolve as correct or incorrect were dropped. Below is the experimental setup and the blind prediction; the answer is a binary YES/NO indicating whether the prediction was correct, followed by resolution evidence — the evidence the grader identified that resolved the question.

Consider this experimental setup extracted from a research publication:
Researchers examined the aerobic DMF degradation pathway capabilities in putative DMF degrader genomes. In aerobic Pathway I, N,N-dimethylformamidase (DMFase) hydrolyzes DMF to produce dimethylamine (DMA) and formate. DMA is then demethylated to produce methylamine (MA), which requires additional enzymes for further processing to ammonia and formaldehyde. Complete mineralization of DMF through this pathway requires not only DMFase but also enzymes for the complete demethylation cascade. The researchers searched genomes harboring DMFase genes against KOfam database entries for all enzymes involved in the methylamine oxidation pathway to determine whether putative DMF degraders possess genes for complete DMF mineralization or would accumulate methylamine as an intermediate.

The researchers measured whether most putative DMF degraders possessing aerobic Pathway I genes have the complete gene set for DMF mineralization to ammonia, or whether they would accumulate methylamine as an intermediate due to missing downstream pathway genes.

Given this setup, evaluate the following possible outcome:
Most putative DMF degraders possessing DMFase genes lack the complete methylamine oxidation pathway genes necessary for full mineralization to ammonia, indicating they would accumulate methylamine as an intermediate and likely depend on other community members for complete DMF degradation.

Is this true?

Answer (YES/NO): YES